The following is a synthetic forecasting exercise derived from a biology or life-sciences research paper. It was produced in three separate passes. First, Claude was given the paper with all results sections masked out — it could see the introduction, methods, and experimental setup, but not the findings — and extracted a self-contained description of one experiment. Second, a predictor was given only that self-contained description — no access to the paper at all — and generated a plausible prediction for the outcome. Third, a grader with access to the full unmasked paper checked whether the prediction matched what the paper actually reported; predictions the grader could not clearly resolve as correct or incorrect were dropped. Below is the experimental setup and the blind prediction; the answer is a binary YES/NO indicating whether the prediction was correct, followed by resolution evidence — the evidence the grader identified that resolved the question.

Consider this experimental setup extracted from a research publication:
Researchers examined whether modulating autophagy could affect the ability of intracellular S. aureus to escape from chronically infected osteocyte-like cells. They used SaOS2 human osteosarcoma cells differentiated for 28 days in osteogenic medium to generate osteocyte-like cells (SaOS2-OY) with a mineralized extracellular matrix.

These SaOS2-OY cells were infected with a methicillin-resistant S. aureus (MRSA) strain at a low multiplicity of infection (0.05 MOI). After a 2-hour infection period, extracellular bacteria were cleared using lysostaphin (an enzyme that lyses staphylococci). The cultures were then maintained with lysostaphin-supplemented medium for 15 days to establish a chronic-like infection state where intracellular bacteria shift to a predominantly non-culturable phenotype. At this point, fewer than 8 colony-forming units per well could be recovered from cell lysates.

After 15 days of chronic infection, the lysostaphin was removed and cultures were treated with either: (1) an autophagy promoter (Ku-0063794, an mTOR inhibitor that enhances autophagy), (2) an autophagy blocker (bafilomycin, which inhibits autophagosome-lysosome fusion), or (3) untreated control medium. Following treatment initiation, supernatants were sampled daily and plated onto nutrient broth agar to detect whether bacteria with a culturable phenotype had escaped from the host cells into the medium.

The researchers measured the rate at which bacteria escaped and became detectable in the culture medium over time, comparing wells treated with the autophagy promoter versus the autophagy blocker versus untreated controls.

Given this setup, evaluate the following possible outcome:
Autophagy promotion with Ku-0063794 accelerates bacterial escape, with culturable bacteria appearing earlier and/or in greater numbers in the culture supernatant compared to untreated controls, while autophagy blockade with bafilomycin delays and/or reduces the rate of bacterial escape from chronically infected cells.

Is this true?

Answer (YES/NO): YES